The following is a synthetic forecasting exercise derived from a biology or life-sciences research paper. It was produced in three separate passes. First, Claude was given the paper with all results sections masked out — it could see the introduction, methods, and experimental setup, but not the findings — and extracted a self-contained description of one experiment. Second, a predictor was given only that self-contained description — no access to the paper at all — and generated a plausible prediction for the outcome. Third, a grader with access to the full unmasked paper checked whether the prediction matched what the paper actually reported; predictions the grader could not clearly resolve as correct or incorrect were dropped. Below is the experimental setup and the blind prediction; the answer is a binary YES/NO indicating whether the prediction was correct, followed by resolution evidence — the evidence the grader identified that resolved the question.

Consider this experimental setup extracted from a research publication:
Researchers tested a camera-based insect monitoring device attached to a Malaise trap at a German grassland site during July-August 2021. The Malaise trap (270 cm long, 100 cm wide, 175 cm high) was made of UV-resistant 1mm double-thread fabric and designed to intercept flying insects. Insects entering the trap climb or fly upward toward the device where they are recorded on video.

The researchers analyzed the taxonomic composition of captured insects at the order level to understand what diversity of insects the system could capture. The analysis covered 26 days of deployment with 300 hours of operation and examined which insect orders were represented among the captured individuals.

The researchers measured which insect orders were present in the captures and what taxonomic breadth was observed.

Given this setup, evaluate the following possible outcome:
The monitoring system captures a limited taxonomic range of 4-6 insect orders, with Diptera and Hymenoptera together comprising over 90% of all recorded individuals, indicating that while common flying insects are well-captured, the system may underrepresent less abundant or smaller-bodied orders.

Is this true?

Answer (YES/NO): NO